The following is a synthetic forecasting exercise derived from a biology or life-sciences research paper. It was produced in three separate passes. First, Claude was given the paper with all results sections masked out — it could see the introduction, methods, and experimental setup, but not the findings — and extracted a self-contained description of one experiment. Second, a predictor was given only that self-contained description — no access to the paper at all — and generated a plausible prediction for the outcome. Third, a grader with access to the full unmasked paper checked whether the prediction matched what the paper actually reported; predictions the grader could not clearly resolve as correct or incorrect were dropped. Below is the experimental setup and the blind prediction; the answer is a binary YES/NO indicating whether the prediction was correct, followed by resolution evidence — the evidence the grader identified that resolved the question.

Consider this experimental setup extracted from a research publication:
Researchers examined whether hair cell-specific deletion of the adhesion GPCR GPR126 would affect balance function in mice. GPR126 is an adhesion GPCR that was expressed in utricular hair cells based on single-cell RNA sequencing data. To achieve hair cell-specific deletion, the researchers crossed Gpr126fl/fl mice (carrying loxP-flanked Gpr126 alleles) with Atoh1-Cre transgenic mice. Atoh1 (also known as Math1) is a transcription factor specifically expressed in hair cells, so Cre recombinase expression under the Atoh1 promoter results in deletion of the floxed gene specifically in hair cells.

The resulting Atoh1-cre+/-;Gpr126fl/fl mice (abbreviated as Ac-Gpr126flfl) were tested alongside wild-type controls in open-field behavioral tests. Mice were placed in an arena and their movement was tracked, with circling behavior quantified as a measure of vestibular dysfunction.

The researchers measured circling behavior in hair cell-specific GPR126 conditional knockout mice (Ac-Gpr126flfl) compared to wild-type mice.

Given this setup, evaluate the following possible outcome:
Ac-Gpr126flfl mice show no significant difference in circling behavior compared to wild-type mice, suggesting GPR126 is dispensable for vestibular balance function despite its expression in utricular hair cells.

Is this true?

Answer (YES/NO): YES